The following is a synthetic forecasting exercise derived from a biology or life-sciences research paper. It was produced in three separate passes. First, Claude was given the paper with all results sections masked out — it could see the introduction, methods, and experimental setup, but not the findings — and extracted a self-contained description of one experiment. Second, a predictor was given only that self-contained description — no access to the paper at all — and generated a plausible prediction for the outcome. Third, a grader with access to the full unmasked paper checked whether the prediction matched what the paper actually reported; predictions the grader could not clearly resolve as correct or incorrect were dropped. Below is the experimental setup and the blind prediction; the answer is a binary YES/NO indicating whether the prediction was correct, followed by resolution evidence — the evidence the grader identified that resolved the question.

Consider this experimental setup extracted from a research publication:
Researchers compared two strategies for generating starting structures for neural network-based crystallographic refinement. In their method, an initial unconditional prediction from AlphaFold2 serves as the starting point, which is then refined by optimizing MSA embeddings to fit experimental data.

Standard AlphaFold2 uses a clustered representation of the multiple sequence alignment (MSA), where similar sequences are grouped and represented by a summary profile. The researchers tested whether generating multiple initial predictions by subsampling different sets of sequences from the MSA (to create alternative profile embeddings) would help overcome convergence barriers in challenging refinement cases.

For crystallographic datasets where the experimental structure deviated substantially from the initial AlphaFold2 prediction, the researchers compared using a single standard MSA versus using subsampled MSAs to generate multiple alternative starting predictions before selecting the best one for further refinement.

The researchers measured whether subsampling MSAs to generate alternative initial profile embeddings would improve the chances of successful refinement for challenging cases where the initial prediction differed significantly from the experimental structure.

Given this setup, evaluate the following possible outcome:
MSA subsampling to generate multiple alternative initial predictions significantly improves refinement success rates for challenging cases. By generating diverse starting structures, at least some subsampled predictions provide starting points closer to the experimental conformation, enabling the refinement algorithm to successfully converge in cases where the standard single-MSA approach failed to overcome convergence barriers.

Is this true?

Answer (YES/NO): YES